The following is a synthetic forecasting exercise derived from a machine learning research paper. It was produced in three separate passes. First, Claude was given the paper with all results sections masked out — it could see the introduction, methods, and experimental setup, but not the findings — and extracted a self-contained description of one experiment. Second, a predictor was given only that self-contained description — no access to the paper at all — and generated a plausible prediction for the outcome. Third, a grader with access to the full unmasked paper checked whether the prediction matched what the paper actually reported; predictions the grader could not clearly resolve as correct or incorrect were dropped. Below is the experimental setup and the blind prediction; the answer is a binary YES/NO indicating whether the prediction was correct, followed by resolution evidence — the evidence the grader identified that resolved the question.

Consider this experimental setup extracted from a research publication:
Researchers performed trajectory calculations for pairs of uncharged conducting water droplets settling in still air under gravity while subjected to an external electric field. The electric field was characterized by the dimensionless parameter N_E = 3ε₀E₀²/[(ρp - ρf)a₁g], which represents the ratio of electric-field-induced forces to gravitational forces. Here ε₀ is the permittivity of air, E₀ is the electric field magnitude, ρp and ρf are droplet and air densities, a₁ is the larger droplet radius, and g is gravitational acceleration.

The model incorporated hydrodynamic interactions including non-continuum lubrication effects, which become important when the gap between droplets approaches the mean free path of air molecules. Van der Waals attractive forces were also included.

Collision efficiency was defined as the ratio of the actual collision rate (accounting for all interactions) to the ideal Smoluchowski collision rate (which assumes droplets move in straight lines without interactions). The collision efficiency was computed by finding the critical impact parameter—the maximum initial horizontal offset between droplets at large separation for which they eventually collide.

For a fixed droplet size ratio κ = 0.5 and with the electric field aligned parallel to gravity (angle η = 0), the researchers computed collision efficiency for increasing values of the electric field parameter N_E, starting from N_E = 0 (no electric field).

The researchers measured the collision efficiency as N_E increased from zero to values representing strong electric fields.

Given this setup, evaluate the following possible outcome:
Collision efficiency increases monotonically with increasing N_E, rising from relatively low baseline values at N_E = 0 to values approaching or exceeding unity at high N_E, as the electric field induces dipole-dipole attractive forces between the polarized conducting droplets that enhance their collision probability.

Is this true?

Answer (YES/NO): YES